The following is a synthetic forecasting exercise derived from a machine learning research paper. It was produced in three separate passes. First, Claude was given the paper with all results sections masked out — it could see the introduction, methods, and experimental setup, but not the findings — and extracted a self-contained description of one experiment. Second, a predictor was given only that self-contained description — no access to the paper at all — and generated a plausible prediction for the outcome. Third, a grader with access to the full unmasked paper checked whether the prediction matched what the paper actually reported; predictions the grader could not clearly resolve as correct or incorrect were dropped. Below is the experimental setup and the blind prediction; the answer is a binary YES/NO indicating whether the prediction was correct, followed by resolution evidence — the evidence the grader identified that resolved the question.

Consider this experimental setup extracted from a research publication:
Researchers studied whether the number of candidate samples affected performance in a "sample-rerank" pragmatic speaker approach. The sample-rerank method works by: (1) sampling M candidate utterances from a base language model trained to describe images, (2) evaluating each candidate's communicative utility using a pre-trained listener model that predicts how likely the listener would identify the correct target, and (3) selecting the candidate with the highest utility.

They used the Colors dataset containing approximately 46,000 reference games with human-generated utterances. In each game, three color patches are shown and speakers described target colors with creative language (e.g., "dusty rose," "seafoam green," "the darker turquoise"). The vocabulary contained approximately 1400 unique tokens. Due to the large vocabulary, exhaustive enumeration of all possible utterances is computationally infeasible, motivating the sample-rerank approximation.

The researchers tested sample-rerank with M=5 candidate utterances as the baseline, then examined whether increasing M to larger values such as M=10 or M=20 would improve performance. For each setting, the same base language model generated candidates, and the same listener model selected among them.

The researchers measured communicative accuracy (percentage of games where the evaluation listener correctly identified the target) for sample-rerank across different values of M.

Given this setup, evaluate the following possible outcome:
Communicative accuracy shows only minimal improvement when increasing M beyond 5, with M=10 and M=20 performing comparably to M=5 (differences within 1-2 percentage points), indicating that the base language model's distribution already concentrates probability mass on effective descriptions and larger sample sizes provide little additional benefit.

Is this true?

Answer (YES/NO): YES